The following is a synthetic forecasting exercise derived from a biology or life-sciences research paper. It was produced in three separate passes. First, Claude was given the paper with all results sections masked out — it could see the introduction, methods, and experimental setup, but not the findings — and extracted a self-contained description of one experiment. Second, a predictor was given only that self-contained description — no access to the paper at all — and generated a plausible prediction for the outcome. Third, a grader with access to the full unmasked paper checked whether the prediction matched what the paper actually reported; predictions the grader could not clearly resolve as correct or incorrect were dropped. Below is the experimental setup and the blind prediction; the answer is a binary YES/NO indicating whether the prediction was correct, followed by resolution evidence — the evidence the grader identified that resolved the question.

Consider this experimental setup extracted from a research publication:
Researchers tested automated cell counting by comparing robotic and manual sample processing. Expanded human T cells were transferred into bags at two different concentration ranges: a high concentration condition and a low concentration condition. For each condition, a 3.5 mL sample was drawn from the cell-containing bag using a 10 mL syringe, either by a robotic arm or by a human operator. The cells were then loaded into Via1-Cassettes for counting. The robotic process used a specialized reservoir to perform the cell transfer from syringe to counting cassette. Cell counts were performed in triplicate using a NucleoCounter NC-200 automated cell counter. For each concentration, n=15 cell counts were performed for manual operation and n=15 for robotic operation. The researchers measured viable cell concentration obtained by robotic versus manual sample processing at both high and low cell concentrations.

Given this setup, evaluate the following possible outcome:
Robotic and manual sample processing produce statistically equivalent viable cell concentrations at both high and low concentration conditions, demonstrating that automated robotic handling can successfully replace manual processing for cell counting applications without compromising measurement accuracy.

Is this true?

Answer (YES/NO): NO